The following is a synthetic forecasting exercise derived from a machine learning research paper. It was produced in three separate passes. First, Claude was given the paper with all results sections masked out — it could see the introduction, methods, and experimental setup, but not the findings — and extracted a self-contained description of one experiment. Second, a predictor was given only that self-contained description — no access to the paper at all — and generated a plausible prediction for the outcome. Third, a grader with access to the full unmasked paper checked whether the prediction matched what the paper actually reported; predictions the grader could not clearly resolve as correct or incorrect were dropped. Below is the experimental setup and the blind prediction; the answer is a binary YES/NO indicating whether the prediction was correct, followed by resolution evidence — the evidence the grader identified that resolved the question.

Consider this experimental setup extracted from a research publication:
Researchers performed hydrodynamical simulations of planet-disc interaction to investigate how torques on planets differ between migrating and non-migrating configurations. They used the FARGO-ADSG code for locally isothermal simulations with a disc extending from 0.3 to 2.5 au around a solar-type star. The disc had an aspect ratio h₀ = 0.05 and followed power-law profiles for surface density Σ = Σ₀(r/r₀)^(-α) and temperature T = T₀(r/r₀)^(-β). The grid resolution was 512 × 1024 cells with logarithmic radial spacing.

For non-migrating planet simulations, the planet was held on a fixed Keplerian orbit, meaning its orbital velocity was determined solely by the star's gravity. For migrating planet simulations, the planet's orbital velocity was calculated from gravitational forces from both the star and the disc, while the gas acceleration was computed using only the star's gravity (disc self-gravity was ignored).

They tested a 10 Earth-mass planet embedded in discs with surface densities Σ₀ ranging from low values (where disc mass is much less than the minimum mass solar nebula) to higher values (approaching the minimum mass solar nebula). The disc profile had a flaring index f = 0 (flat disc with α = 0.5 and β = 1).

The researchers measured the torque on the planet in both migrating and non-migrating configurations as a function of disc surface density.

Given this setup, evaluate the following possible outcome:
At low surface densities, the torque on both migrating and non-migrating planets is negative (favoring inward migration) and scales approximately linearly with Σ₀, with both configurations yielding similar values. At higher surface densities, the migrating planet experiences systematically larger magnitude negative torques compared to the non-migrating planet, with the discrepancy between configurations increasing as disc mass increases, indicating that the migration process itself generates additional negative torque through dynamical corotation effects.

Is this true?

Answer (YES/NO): NO